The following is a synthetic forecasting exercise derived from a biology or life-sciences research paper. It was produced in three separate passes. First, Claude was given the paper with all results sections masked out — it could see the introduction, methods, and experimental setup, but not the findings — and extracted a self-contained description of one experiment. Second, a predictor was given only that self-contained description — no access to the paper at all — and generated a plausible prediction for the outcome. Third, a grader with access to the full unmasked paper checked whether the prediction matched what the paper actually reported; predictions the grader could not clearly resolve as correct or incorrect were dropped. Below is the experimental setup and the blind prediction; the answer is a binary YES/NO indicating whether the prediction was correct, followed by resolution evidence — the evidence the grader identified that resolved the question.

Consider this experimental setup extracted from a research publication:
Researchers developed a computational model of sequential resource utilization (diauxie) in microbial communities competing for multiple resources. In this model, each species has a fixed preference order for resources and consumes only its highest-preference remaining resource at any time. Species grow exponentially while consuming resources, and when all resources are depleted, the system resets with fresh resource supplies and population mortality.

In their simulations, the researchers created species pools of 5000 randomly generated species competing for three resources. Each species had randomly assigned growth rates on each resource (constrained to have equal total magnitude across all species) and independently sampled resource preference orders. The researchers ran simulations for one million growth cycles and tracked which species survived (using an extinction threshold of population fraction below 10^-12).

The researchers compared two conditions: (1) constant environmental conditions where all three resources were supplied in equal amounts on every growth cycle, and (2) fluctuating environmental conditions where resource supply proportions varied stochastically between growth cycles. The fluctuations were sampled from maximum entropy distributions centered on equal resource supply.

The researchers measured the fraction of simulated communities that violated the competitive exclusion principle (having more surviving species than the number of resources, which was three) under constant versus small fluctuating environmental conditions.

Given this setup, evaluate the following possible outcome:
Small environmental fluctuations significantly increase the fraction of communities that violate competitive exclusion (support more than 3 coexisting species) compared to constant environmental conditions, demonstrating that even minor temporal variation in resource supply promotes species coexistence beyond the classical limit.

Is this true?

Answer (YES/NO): YES